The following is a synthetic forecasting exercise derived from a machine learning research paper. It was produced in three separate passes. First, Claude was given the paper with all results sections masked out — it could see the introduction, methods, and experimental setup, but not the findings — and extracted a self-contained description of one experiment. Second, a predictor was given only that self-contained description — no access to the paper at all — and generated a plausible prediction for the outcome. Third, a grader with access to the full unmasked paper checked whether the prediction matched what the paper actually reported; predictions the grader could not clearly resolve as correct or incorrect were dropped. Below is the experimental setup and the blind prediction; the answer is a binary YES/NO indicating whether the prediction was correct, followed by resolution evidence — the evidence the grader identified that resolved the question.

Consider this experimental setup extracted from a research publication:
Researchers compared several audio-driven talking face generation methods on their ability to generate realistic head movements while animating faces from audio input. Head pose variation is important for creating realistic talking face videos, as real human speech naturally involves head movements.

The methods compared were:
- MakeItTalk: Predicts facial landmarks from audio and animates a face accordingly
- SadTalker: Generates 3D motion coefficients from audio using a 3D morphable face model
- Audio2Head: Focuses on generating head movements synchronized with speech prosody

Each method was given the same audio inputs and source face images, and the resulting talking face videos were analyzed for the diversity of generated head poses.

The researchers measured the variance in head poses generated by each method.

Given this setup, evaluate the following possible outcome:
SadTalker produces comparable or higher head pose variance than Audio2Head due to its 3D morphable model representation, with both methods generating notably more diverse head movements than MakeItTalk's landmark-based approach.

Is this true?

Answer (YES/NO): NO